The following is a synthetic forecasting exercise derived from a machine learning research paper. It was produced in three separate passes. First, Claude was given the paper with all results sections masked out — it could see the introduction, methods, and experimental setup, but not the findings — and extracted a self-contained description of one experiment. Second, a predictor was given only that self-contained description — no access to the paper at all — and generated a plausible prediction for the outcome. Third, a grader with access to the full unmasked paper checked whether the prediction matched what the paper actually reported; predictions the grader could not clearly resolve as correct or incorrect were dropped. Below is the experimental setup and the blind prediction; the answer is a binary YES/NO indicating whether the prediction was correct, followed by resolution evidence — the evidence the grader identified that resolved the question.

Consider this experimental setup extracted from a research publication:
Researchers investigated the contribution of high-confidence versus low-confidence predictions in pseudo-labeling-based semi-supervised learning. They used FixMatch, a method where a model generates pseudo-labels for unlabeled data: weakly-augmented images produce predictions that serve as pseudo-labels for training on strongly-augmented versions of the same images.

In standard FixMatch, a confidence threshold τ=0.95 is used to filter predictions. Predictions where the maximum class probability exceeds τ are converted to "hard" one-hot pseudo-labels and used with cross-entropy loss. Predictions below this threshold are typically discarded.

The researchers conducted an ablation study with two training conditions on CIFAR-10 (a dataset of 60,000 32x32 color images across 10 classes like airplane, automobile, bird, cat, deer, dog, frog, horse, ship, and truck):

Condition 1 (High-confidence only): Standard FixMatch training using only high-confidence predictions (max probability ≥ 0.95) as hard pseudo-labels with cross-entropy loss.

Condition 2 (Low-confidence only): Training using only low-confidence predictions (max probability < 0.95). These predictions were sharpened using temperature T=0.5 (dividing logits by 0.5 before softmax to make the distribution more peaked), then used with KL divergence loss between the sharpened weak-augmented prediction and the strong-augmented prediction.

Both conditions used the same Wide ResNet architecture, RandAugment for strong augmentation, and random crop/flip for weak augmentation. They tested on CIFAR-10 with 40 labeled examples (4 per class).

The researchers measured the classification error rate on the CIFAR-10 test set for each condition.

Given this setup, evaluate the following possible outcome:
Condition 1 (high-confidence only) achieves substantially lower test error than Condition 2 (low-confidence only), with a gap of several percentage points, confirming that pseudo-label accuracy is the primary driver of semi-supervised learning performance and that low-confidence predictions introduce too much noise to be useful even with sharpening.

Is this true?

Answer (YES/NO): NO